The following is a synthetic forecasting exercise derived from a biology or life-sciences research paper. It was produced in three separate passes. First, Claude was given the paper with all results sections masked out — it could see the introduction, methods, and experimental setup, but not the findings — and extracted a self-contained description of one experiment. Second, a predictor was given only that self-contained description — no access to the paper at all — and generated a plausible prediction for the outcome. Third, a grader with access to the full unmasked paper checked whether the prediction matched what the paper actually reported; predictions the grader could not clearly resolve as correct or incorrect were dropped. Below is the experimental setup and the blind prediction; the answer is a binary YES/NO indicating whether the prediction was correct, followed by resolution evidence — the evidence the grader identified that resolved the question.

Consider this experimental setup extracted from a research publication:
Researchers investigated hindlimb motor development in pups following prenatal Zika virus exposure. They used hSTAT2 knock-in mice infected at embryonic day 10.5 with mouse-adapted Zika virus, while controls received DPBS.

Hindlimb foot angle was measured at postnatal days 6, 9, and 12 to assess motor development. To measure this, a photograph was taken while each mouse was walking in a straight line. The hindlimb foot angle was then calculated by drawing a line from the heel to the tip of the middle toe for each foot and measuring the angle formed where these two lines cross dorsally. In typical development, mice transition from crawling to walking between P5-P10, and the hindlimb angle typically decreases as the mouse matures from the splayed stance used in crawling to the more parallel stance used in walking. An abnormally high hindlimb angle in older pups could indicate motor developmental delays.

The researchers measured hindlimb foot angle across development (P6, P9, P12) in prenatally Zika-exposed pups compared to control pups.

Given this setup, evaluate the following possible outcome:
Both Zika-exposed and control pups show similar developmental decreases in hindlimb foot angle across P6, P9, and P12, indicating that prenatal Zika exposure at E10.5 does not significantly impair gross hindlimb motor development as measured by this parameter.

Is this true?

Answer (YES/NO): YES